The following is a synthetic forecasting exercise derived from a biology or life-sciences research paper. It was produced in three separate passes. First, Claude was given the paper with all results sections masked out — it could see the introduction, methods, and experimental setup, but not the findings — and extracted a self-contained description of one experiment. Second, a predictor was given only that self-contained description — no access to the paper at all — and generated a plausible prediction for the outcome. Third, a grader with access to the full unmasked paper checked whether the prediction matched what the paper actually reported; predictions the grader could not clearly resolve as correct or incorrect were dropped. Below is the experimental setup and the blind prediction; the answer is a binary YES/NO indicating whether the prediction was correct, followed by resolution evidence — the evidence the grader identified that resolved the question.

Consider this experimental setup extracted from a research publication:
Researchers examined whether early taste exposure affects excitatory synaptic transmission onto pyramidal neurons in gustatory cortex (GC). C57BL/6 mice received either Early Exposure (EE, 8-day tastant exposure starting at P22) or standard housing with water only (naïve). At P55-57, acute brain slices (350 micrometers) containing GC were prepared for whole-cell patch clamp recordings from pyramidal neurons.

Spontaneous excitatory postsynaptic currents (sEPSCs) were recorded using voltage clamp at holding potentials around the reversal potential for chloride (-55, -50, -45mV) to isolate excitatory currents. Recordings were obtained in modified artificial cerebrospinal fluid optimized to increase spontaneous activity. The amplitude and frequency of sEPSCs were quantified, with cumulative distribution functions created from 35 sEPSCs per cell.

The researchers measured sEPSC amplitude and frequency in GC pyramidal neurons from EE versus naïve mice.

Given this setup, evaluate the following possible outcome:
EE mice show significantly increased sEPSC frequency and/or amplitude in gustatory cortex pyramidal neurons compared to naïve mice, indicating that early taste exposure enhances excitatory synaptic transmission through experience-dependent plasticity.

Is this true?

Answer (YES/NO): NO